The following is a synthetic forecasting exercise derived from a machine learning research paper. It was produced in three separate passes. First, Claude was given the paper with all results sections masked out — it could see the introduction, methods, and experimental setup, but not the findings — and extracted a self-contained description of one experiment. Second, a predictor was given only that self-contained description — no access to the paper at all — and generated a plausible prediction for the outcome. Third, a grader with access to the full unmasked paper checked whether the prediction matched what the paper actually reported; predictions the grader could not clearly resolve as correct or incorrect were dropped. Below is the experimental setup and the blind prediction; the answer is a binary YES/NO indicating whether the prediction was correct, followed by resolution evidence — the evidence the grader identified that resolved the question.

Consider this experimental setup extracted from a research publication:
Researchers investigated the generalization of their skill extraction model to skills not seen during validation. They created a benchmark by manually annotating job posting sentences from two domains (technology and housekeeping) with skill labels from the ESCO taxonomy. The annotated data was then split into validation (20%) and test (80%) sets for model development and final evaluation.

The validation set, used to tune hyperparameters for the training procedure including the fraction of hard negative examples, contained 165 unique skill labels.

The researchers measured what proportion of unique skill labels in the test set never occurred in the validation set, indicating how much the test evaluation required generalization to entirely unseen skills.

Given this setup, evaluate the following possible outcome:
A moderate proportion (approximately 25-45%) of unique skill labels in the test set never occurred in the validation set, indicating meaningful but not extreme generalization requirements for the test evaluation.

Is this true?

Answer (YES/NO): NO